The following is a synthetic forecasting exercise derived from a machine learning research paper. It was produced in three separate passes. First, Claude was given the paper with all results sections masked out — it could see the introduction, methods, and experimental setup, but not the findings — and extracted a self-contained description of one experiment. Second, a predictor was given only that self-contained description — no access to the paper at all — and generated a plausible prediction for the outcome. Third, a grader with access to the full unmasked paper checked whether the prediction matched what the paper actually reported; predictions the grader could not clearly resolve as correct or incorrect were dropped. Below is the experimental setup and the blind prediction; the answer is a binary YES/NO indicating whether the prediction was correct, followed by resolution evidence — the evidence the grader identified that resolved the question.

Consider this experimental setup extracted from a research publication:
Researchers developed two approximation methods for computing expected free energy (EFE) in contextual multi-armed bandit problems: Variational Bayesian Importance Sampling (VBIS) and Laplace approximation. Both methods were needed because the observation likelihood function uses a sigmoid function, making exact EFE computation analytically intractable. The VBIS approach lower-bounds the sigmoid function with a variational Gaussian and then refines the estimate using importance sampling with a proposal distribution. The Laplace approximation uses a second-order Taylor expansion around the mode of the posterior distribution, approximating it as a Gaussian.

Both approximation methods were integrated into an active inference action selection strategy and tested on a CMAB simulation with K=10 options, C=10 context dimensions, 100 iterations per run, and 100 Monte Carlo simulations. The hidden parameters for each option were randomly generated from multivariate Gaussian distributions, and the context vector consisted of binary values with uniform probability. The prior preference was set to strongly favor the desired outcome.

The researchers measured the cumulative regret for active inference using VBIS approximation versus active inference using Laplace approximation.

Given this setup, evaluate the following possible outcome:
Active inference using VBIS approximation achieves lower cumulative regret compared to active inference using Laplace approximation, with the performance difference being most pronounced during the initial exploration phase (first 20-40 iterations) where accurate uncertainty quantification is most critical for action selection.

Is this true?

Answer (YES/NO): NO